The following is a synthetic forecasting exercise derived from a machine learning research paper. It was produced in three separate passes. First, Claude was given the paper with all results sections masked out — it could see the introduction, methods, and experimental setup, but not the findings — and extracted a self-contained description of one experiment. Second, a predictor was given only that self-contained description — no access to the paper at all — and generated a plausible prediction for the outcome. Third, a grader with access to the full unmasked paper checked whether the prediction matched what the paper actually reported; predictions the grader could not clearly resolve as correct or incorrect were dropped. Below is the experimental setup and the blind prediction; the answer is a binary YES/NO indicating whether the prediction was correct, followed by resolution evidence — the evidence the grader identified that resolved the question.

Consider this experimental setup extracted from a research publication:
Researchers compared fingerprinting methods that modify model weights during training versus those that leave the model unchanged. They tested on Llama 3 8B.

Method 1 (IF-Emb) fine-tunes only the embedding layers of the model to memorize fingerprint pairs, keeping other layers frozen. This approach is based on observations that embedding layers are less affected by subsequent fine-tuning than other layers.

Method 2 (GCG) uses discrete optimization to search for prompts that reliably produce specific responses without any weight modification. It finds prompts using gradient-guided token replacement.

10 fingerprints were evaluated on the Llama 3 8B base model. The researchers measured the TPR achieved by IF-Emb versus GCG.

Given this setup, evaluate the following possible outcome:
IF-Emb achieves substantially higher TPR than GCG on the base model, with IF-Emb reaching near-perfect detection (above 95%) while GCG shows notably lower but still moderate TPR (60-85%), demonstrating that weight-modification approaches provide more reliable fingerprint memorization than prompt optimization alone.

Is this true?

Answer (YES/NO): NO